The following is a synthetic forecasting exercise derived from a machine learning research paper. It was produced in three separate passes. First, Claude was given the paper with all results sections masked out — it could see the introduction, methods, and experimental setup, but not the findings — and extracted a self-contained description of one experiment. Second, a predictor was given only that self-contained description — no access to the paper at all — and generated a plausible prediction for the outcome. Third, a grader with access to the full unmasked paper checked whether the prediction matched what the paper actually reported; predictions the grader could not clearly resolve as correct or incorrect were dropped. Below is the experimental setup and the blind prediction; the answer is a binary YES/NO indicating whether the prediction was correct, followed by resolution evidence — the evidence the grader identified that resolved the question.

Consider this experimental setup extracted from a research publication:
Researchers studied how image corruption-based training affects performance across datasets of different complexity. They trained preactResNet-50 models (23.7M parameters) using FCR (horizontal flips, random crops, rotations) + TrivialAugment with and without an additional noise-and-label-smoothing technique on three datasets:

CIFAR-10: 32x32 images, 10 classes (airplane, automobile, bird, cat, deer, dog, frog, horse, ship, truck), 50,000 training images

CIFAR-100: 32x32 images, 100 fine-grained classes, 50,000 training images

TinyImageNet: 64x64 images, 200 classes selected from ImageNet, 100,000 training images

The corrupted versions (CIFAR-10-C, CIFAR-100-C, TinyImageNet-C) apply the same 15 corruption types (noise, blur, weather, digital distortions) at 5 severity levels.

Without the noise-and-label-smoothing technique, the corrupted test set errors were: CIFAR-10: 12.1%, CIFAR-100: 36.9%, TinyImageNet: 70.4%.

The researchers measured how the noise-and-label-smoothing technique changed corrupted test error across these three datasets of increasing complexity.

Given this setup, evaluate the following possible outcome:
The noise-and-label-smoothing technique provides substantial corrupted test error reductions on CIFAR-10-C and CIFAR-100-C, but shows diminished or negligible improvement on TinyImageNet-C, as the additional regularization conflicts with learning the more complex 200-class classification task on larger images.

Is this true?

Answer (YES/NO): NO